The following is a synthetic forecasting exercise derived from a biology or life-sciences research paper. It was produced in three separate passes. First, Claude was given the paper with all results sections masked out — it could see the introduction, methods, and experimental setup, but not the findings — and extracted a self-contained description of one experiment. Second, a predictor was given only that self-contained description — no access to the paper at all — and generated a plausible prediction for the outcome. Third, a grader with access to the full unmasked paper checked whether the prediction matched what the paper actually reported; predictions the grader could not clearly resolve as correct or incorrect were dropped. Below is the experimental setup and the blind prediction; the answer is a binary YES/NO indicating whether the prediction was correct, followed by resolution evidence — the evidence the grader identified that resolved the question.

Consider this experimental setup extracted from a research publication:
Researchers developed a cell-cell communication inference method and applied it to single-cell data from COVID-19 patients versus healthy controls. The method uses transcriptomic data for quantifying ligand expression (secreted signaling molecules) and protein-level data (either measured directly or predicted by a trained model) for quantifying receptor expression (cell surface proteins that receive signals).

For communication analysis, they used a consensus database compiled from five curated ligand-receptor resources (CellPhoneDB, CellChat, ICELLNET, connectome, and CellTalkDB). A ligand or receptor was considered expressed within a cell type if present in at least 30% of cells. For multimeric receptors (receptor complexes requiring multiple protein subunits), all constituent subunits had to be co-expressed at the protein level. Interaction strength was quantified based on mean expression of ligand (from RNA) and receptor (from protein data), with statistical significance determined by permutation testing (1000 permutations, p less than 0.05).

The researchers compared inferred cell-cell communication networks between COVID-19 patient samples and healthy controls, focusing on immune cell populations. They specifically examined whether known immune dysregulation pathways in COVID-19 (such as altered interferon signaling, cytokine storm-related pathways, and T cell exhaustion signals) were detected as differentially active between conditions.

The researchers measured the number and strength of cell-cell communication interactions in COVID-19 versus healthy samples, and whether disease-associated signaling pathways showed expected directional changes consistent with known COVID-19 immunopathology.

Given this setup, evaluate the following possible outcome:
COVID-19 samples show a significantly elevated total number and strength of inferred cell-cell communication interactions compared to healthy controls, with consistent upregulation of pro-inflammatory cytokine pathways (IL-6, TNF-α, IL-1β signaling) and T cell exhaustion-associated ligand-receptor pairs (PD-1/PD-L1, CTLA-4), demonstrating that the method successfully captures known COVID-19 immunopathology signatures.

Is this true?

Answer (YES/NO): NO